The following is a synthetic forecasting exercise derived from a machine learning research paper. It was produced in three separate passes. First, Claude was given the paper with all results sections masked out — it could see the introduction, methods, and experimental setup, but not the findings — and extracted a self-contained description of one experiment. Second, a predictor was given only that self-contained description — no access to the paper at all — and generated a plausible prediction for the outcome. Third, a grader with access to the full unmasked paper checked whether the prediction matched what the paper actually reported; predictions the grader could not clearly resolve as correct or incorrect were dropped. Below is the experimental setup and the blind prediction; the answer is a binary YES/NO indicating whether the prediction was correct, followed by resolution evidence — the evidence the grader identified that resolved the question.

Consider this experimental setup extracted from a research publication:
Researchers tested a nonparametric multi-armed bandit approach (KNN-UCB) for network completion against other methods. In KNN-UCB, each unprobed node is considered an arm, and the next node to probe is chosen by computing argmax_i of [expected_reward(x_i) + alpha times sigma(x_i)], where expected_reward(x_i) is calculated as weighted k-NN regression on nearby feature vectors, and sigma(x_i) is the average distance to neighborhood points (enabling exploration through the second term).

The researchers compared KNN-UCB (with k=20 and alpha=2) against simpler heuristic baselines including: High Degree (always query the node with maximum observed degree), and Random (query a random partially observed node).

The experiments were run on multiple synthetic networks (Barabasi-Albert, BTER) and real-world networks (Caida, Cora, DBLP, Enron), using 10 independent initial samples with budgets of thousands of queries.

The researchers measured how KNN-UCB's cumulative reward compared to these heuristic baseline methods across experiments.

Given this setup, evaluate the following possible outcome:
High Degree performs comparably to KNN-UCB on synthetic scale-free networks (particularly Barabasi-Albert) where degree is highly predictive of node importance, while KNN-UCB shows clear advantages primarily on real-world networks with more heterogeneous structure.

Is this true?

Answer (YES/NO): NO